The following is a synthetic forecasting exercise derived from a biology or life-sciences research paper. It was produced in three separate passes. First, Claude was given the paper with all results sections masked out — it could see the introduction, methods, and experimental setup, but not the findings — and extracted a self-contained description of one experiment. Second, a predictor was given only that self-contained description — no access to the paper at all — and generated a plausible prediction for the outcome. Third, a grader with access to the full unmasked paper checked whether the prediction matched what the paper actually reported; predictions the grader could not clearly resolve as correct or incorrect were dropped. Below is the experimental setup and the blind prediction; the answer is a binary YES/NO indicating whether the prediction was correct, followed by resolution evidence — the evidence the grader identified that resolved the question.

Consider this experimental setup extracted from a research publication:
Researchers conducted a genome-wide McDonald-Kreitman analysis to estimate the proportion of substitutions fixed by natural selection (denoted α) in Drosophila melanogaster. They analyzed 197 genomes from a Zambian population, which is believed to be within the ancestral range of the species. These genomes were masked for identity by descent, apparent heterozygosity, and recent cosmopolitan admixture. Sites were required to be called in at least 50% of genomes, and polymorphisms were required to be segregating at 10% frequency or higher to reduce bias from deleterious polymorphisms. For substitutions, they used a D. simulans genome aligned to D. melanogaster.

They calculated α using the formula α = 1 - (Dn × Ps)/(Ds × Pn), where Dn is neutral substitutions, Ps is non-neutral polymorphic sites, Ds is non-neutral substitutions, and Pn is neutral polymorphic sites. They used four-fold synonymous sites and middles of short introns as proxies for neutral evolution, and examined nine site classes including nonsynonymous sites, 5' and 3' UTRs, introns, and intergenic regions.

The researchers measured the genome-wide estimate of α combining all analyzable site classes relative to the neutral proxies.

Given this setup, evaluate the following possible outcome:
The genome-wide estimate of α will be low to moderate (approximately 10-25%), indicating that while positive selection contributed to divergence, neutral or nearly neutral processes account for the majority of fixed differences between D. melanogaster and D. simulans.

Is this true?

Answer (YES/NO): YES